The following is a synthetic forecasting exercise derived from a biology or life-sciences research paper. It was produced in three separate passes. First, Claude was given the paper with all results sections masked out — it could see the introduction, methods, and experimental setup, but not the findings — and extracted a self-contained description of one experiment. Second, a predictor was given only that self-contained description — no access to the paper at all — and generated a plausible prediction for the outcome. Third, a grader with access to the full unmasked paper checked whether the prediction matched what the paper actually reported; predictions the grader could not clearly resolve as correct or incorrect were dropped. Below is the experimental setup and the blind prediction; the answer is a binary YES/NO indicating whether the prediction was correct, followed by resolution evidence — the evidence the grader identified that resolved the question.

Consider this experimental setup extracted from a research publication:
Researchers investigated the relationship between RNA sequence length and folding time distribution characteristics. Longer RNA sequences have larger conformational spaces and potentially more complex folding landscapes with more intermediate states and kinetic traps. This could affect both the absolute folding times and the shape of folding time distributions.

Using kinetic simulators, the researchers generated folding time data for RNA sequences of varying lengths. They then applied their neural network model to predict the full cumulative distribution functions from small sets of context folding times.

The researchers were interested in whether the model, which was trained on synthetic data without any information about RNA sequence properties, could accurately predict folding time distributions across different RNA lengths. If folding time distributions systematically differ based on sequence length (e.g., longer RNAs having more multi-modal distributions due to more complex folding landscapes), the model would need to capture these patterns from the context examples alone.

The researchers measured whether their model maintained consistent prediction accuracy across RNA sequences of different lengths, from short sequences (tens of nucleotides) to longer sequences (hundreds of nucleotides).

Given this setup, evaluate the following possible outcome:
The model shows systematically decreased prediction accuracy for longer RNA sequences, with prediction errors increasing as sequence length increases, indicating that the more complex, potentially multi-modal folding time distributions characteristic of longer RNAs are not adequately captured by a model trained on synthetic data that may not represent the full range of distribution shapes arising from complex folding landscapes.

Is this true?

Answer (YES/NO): NO